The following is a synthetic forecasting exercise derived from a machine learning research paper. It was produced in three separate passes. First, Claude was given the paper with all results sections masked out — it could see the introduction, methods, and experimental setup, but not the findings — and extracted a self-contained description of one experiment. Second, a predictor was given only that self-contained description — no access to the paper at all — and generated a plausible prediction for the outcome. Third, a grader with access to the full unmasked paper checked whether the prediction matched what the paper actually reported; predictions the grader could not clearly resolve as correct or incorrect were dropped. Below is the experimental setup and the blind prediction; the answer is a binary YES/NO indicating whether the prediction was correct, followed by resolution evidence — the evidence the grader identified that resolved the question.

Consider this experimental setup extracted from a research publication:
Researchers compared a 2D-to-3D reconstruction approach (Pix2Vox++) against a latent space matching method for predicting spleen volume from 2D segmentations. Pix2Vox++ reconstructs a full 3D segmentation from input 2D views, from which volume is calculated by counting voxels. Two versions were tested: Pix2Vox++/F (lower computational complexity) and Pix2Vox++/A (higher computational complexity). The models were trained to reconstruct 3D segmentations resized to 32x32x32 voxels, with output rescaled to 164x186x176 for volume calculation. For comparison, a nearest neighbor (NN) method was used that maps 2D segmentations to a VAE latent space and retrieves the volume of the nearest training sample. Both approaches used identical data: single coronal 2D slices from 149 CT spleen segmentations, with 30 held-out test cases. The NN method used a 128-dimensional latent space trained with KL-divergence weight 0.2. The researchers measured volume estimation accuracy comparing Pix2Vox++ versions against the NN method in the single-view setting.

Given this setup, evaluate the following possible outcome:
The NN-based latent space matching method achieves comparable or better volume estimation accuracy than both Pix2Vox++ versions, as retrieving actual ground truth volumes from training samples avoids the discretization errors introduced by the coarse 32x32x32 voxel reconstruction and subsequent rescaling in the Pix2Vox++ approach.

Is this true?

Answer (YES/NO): NO